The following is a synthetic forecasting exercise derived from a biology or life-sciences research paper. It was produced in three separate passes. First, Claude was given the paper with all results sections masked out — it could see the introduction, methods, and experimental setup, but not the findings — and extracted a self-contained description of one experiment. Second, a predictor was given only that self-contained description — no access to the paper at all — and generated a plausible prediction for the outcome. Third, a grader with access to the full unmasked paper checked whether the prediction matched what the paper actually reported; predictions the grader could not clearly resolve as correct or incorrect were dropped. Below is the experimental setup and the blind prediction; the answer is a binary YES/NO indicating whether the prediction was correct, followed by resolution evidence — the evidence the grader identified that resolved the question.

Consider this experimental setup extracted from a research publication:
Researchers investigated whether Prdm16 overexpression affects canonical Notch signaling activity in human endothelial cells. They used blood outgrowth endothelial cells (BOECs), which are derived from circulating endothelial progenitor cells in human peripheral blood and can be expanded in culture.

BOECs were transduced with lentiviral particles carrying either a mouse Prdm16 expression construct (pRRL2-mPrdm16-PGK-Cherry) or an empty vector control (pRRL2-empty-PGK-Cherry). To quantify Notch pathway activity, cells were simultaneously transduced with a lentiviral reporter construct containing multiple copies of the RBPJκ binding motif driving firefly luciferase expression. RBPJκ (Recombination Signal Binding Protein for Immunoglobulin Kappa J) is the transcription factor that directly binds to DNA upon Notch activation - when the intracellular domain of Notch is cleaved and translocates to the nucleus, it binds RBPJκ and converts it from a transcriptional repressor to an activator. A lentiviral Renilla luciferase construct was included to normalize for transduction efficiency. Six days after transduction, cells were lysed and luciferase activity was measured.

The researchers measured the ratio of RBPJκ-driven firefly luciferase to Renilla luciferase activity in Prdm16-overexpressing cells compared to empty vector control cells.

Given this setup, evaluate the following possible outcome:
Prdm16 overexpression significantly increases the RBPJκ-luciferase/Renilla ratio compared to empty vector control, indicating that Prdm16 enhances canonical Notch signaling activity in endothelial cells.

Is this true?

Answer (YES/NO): YES